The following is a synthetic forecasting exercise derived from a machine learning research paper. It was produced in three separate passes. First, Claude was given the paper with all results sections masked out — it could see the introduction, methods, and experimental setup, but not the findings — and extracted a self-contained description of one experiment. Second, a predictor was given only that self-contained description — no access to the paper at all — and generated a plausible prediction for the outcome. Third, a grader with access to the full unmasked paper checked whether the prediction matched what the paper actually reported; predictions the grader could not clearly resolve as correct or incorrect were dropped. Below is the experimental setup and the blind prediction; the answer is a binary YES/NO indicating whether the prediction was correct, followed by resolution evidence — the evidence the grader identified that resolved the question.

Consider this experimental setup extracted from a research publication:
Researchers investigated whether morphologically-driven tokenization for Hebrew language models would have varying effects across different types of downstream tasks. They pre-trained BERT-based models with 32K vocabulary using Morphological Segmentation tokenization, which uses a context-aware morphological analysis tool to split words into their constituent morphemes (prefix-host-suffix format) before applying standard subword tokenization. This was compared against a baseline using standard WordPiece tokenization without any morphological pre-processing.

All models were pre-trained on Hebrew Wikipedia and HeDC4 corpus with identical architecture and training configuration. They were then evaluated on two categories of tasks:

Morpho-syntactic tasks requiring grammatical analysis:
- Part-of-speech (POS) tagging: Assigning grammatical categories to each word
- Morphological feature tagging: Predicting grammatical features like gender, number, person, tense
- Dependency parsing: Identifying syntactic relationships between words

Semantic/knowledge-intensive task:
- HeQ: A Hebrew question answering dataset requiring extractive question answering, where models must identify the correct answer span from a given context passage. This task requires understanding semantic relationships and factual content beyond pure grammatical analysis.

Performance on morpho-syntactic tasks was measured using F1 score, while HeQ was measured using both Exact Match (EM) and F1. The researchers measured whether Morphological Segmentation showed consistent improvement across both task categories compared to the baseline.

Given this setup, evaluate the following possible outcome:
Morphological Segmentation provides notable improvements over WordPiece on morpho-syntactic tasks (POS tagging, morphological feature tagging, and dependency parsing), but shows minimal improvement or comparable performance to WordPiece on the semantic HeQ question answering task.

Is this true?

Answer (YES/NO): NO